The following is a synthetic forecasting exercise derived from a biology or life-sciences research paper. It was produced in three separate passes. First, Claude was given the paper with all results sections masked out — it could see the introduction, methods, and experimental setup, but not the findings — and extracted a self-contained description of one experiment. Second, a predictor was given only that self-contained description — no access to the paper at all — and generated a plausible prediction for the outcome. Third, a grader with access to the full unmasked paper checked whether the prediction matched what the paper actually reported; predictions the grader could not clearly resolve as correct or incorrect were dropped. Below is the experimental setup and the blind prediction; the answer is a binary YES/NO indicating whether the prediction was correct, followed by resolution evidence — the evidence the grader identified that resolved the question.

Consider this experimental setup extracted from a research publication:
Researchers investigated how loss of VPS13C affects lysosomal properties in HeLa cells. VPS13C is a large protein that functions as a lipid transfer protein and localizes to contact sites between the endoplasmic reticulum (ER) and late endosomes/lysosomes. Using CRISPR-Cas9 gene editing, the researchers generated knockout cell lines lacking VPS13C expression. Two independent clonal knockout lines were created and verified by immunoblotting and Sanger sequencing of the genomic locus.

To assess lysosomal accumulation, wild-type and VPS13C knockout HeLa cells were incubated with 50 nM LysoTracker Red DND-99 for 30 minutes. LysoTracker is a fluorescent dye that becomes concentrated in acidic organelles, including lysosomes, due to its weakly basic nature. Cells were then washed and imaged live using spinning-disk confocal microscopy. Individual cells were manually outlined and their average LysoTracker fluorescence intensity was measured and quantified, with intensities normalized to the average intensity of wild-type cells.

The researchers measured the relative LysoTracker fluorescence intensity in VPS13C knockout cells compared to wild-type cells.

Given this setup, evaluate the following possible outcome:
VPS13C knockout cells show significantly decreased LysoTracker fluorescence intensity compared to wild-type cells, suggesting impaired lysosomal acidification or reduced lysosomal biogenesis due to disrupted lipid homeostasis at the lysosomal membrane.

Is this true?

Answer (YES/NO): NO